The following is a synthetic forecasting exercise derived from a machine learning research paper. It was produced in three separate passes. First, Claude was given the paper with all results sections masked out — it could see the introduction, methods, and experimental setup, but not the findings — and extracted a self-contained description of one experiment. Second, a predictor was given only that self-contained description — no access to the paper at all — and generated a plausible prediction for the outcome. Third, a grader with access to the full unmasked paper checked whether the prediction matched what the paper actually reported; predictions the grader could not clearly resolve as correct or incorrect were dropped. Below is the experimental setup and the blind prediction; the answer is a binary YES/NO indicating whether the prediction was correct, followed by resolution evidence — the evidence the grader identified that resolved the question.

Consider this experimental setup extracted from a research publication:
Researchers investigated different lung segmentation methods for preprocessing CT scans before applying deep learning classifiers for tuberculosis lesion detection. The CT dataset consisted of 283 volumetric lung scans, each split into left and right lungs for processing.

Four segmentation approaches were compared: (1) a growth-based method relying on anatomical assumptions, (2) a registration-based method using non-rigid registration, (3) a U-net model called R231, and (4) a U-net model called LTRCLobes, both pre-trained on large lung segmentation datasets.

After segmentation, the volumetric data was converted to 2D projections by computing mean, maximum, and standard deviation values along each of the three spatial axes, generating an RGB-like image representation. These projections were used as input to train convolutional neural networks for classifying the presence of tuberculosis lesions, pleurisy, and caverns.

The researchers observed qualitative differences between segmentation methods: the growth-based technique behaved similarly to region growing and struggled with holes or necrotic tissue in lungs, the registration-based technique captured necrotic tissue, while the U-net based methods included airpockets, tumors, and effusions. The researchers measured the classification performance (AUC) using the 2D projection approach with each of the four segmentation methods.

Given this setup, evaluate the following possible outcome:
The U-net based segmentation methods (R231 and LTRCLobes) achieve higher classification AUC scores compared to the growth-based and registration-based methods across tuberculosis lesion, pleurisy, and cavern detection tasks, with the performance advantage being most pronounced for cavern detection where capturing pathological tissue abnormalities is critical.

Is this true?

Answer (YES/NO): NO